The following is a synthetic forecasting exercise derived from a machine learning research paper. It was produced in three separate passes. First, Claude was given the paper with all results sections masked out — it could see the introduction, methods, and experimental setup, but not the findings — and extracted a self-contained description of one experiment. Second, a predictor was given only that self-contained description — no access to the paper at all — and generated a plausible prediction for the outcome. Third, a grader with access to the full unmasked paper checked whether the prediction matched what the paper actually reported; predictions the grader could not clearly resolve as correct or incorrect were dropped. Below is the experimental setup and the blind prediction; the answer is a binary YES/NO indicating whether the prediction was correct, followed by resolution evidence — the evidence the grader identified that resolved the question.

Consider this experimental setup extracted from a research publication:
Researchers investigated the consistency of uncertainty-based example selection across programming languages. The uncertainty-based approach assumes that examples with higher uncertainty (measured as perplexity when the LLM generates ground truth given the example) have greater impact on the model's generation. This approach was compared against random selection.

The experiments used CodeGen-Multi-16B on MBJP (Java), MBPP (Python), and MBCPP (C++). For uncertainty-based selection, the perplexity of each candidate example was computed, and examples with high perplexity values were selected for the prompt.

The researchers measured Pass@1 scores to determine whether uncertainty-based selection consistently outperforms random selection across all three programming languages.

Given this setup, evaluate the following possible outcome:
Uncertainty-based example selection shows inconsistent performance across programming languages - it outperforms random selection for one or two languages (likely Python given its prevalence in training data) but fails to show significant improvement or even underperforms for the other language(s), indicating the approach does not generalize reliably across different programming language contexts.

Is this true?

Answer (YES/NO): NO